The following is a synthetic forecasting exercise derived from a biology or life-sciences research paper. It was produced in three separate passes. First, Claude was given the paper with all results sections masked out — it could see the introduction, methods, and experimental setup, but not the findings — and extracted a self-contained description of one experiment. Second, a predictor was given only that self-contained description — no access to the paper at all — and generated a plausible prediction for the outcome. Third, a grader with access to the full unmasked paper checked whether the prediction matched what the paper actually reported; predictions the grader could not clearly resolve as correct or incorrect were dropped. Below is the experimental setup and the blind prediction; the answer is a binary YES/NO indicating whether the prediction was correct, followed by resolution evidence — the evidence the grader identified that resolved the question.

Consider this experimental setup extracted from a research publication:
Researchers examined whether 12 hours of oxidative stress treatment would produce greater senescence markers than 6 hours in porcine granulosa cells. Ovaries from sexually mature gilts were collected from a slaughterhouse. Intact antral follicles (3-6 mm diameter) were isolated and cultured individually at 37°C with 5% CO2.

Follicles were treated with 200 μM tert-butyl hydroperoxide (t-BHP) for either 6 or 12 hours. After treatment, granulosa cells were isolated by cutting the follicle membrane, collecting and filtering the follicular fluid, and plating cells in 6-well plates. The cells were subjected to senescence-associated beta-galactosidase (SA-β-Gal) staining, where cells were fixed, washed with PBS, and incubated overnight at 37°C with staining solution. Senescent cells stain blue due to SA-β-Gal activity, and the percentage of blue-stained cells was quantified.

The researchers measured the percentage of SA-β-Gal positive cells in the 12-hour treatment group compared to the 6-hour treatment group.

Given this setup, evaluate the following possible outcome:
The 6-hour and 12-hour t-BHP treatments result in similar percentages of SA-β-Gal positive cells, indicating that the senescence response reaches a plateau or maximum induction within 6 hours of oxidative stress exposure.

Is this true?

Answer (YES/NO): NO